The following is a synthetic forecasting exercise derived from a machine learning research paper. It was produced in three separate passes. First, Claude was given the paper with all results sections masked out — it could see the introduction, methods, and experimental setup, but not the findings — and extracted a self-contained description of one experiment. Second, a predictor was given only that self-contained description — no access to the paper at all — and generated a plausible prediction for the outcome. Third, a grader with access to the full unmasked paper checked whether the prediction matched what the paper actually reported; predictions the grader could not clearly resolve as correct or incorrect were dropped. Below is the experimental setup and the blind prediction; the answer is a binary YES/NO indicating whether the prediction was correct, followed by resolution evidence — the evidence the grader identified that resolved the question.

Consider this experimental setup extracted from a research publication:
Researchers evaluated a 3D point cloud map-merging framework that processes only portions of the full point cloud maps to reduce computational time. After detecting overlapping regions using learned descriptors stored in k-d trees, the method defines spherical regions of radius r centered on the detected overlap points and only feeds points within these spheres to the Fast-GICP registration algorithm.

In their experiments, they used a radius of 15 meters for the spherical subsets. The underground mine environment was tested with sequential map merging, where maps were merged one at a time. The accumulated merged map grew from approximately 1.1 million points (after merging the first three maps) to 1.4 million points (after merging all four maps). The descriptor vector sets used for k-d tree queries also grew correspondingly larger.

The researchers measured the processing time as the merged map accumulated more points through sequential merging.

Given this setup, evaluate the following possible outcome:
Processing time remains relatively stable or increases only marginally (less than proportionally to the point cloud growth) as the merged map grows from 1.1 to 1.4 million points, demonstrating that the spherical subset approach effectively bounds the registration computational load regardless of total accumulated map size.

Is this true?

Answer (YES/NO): YES